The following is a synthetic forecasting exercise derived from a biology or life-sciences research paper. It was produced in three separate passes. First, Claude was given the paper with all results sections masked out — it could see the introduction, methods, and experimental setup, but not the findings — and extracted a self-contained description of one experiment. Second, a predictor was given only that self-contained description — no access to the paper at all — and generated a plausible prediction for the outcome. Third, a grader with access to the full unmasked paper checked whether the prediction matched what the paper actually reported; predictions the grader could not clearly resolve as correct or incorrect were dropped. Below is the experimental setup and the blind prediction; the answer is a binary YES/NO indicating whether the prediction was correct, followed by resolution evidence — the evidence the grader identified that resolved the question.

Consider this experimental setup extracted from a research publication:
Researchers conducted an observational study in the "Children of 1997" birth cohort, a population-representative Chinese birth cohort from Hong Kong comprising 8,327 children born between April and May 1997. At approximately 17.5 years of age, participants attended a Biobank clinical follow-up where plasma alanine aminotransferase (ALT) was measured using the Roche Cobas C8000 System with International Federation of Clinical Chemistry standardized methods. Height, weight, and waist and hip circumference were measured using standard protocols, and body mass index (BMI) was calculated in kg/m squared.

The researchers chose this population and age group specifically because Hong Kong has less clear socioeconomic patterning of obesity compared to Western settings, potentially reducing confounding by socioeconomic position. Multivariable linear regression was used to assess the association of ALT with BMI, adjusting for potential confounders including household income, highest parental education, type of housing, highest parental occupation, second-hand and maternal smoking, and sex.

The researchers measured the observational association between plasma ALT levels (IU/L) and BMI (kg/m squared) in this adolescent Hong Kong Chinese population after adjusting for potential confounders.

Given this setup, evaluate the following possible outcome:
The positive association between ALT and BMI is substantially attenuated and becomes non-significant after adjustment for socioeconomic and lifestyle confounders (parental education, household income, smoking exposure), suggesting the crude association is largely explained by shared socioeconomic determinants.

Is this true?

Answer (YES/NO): NO